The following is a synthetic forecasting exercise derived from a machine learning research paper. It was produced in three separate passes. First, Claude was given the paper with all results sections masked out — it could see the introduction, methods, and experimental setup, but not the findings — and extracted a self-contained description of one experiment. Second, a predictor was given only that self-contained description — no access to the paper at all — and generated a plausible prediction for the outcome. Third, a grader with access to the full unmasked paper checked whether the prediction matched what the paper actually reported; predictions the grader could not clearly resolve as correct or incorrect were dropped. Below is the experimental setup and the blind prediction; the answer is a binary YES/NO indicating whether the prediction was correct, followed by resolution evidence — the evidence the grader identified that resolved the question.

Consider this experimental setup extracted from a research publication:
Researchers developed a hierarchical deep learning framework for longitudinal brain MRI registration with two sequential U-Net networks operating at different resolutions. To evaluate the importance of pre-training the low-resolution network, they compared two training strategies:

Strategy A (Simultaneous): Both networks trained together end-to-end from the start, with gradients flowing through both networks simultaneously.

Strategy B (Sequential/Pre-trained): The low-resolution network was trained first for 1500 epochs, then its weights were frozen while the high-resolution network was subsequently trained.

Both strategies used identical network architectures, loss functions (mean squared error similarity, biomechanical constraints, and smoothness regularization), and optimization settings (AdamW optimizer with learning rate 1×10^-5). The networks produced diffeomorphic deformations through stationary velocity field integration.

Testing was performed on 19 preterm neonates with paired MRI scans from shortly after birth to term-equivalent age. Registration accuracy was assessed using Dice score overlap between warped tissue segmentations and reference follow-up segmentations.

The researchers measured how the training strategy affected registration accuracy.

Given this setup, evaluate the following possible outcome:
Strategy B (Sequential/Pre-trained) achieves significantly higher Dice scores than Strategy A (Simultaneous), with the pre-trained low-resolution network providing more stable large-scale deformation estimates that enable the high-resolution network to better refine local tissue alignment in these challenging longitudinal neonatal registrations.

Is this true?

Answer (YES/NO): NO